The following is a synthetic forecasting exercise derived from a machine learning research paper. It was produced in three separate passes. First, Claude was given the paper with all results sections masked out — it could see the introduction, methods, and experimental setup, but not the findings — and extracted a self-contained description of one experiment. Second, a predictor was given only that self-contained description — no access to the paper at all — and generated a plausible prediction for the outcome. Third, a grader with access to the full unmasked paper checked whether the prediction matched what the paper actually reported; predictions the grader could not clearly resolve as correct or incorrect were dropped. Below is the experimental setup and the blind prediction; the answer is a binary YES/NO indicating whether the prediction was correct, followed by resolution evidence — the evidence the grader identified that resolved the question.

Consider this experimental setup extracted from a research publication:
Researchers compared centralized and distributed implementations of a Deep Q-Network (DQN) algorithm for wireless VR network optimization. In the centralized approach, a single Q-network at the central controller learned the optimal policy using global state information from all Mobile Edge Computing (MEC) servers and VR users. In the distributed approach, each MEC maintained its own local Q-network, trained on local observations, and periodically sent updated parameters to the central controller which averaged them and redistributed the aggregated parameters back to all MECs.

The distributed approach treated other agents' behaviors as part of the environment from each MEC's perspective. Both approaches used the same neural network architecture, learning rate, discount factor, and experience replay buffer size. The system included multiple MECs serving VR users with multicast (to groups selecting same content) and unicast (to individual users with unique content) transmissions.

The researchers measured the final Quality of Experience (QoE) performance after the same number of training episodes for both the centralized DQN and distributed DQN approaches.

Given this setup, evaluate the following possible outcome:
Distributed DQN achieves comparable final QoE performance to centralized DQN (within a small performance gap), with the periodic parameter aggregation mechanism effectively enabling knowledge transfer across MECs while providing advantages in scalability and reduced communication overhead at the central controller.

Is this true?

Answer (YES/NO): NO